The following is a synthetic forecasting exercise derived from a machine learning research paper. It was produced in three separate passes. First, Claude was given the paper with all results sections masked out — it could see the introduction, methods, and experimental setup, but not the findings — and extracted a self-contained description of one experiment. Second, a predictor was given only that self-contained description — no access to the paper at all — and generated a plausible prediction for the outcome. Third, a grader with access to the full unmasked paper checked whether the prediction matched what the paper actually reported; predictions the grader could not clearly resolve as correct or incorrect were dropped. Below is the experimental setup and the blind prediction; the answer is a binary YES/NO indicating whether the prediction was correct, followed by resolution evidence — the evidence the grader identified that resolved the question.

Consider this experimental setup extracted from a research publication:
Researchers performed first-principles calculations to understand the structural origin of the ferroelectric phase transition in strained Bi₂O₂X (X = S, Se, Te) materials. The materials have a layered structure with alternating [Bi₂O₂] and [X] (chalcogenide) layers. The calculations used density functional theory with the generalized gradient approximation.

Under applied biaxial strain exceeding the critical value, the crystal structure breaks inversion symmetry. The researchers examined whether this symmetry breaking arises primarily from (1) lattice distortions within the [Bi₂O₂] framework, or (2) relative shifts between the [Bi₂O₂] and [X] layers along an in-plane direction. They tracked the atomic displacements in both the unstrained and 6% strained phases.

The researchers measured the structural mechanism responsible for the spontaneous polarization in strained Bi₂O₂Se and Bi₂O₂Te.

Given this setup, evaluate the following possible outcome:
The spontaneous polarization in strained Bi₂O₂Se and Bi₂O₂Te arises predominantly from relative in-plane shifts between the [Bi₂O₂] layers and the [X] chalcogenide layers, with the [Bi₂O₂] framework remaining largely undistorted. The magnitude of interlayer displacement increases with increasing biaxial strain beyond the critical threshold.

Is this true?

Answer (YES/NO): YES